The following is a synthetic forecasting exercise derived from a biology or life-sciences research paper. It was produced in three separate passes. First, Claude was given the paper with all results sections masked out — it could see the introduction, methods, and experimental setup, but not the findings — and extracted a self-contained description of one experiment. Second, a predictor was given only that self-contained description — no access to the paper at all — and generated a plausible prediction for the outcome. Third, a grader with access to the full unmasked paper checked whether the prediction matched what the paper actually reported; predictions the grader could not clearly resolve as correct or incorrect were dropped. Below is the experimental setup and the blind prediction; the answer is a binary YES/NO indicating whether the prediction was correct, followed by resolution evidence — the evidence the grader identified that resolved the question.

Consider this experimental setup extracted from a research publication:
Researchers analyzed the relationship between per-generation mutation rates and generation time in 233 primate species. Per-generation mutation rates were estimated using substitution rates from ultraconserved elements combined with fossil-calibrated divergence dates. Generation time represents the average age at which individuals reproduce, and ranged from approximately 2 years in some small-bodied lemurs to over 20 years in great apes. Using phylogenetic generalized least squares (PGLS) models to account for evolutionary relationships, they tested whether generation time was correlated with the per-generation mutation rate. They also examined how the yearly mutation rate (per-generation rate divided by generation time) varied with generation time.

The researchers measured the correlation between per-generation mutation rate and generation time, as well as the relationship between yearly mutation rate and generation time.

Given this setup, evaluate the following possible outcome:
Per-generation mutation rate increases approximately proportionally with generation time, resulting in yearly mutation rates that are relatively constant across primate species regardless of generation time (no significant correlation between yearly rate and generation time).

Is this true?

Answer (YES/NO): NO